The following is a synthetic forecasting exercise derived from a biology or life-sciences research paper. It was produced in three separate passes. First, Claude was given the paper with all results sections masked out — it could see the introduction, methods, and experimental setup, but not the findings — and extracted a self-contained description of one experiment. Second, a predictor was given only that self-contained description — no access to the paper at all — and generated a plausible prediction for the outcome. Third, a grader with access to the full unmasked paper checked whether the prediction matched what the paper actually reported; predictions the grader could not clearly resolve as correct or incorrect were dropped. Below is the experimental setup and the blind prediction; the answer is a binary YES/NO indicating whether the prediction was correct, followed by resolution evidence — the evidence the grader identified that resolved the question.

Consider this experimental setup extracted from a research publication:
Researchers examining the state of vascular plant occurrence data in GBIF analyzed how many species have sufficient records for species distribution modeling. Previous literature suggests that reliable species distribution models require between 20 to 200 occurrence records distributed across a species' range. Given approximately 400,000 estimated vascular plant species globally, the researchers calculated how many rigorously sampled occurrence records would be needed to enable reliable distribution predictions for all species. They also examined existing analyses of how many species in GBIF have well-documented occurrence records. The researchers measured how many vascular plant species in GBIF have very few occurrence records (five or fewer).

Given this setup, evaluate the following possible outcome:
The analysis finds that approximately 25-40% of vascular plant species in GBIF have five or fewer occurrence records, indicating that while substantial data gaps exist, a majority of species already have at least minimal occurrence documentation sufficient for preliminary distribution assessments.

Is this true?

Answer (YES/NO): NO